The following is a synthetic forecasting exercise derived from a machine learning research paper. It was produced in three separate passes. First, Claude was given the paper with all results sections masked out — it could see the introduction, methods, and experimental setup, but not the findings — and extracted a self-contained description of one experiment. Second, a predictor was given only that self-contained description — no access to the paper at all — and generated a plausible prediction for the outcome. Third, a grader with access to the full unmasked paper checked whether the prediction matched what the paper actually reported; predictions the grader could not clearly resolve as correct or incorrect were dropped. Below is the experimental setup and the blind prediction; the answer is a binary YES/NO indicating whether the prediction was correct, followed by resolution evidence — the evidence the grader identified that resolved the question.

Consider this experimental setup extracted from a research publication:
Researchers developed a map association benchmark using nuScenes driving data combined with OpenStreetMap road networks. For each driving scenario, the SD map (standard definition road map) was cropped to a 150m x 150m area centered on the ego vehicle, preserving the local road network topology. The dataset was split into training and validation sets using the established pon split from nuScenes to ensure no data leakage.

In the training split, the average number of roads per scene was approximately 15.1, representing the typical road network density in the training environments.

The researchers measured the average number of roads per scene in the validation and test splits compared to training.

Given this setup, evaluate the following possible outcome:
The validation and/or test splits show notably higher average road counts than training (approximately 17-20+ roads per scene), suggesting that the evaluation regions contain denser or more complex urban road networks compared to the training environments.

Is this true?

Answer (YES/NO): NO